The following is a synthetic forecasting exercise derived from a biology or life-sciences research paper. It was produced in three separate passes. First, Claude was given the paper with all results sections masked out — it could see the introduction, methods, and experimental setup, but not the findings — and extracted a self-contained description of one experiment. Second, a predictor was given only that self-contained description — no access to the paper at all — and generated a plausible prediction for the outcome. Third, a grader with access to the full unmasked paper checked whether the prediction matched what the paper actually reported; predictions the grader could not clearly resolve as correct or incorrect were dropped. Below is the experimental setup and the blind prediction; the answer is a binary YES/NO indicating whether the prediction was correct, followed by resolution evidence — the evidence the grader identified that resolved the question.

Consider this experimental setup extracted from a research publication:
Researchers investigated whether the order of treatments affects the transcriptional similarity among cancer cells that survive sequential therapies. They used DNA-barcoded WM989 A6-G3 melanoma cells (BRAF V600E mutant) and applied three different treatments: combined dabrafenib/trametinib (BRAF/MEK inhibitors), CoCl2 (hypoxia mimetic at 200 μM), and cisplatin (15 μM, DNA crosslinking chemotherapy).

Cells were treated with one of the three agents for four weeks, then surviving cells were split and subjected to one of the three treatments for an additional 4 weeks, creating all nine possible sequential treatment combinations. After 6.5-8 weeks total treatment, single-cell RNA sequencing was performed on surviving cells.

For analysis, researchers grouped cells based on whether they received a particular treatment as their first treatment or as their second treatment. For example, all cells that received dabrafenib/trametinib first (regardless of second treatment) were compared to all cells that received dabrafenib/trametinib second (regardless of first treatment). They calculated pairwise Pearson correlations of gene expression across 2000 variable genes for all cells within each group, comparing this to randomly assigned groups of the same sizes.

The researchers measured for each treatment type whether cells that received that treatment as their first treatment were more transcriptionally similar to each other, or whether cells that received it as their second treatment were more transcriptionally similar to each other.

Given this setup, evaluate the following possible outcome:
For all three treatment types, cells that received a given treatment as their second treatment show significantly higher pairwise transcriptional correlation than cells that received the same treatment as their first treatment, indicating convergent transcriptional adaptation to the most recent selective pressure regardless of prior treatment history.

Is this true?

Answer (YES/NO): NO